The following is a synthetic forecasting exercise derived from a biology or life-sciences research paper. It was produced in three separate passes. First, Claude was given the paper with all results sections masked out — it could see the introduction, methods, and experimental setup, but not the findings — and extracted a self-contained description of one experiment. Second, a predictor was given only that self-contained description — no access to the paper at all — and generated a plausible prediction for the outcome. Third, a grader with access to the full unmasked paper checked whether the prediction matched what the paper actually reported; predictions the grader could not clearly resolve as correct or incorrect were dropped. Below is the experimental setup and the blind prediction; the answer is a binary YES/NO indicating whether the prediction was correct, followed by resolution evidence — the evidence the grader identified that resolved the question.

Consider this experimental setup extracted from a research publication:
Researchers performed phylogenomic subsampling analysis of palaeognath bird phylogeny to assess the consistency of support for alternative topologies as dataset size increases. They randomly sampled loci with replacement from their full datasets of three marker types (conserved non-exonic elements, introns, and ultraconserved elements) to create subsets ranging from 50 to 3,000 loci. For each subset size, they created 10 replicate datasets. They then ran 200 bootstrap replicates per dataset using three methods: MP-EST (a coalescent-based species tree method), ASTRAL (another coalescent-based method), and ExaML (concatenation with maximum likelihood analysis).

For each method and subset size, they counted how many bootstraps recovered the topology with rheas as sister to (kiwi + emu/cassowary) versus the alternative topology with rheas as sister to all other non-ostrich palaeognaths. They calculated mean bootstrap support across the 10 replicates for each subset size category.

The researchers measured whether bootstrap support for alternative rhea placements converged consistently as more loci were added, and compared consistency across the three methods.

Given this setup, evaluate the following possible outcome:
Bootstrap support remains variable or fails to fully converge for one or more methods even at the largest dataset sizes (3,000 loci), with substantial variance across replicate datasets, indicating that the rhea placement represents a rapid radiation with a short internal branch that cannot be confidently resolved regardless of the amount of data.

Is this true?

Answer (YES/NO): NO